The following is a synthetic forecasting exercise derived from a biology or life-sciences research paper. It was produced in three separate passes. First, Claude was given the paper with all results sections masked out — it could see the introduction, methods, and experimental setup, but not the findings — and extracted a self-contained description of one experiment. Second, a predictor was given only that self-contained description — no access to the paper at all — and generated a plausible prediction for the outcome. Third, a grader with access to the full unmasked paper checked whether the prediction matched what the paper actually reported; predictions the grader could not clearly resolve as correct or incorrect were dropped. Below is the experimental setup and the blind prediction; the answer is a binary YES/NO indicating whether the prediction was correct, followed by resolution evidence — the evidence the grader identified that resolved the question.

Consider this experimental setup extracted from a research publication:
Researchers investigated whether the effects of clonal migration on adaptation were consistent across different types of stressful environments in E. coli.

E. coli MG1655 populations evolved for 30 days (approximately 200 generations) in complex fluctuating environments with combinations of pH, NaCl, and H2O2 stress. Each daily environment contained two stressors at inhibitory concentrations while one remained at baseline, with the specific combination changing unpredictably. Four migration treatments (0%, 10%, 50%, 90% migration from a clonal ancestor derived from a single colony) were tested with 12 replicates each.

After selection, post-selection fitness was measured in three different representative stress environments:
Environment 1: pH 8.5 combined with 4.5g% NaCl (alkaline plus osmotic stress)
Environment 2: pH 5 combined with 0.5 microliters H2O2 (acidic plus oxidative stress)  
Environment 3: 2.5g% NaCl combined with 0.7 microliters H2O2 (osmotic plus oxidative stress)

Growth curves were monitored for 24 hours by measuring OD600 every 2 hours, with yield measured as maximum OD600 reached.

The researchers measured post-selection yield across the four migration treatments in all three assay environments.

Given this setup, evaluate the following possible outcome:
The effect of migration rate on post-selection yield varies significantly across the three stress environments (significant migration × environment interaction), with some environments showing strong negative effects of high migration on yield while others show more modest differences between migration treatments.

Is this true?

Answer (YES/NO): YES